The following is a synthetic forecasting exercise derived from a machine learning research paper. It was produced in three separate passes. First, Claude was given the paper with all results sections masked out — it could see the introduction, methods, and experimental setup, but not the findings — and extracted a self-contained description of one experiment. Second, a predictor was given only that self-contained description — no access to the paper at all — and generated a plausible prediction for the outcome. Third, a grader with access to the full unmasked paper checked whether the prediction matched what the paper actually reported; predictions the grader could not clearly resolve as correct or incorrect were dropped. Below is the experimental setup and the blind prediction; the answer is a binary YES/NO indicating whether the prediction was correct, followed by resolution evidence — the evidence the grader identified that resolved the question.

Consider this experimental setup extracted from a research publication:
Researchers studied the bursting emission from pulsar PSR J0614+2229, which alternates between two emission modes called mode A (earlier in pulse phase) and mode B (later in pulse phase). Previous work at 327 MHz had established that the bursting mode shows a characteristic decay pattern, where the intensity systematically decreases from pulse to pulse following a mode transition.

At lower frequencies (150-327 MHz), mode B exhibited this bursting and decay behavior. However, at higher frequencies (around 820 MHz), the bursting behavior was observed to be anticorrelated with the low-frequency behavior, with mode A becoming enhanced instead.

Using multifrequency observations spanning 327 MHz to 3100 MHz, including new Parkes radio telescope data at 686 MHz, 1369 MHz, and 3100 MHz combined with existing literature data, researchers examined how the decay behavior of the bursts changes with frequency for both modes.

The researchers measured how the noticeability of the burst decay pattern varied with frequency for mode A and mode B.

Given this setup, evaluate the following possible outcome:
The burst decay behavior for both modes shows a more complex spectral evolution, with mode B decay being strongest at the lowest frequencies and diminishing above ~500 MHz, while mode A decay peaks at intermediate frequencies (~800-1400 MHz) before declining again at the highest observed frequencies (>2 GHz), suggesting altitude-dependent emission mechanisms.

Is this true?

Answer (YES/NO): NO